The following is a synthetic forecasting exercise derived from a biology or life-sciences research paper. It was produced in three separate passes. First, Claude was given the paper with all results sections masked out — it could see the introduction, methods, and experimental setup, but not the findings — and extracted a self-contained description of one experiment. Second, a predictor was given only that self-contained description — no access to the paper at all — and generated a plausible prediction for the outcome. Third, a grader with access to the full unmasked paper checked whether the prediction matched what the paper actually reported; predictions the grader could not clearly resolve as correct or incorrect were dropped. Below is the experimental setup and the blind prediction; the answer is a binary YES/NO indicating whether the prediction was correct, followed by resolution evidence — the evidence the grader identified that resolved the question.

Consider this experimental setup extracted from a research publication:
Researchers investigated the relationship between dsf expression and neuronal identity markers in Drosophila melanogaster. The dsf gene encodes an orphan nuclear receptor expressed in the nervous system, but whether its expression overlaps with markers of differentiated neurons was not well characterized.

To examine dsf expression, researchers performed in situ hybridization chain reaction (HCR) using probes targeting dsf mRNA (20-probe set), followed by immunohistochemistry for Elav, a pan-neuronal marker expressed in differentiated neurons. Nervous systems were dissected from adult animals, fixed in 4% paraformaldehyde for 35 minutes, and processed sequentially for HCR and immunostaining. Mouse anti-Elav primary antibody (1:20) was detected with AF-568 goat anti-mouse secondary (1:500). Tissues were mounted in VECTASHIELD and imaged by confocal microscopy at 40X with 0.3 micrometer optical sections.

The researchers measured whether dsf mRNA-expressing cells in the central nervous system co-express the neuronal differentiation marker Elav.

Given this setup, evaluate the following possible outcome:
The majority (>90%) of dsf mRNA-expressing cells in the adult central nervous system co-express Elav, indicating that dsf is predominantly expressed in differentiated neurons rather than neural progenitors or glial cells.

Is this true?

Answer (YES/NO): YES